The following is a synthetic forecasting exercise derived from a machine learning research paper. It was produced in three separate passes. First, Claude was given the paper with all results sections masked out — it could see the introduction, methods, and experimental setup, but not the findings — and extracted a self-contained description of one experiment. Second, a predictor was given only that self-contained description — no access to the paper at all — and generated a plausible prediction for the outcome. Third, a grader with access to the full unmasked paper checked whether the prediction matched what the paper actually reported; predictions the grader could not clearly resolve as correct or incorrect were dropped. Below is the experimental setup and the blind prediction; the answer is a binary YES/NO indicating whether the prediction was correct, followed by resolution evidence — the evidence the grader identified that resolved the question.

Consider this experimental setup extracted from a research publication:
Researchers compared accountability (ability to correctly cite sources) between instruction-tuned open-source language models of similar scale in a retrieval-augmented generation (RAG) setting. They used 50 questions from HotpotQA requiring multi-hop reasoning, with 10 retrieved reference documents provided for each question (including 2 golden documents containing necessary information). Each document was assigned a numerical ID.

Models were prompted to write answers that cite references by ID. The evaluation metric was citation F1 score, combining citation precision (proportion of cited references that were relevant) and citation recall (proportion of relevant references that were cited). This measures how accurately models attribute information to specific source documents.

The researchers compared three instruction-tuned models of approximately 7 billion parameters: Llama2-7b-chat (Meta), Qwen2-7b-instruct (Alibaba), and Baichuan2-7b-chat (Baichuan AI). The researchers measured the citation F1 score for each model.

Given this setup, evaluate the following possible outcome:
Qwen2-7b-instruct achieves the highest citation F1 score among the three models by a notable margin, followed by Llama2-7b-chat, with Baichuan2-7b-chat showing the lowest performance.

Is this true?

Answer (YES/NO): NO